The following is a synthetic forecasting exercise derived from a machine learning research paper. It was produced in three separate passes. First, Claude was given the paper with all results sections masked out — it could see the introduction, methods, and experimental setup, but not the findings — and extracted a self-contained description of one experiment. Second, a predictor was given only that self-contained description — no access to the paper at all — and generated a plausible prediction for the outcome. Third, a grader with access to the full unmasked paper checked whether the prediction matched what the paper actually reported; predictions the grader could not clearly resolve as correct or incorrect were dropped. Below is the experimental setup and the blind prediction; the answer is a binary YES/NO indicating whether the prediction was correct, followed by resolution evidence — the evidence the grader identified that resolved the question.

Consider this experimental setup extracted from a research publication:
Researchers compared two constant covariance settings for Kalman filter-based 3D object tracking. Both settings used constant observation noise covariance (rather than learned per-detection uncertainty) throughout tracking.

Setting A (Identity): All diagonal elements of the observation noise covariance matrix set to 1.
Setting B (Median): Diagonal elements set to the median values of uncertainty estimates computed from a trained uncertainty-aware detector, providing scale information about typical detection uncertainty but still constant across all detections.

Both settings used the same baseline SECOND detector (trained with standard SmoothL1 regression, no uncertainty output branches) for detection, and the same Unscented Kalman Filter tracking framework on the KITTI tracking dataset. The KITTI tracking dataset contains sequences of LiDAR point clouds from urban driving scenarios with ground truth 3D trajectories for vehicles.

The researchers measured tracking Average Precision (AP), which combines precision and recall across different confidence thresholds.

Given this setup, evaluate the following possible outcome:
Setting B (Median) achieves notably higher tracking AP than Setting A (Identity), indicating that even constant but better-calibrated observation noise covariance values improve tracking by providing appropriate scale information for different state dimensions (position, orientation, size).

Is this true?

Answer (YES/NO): YES